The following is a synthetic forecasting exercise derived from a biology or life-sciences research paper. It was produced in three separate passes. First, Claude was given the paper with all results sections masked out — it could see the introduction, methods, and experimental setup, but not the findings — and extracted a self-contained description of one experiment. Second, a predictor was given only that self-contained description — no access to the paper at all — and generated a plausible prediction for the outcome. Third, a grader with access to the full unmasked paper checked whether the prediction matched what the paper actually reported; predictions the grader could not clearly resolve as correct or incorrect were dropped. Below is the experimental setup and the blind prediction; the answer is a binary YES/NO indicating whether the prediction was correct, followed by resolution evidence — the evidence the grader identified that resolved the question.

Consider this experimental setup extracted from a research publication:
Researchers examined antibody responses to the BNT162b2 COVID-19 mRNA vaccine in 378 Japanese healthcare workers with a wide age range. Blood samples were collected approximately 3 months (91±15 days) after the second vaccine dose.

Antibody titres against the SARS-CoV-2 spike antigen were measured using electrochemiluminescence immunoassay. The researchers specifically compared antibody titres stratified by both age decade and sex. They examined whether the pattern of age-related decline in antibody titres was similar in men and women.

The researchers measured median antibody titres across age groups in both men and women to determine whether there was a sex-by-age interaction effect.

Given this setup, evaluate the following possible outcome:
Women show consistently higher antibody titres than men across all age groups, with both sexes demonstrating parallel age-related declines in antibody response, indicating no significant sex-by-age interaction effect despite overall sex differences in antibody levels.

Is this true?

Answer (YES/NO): NO